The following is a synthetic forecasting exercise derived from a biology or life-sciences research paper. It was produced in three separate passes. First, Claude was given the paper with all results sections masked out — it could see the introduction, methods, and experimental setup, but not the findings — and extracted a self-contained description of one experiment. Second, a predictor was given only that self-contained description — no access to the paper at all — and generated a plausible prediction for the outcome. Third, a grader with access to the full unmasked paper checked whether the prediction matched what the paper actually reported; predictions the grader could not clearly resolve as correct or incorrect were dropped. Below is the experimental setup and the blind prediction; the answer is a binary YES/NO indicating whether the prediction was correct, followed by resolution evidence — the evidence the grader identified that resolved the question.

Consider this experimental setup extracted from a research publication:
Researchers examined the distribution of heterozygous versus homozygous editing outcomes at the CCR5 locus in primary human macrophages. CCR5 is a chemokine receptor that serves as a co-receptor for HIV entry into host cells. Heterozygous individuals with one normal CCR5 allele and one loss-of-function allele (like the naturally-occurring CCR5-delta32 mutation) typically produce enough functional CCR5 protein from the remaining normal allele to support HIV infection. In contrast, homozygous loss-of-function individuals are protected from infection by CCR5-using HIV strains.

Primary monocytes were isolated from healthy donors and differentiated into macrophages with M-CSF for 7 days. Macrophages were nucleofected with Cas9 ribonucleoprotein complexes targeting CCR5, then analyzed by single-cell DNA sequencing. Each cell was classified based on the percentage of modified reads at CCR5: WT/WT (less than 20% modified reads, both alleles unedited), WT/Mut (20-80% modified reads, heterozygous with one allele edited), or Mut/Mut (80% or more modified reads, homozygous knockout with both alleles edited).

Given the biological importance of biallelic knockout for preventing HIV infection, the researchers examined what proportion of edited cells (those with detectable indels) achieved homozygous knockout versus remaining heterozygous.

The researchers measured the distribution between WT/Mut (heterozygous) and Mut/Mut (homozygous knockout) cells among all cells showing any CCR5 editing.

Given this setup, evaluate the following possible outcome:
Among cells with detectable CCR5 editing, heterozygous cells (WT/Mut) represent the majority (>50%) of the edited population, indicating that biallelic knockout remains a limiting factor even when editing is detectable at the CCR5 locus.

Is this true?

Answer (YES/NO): YES